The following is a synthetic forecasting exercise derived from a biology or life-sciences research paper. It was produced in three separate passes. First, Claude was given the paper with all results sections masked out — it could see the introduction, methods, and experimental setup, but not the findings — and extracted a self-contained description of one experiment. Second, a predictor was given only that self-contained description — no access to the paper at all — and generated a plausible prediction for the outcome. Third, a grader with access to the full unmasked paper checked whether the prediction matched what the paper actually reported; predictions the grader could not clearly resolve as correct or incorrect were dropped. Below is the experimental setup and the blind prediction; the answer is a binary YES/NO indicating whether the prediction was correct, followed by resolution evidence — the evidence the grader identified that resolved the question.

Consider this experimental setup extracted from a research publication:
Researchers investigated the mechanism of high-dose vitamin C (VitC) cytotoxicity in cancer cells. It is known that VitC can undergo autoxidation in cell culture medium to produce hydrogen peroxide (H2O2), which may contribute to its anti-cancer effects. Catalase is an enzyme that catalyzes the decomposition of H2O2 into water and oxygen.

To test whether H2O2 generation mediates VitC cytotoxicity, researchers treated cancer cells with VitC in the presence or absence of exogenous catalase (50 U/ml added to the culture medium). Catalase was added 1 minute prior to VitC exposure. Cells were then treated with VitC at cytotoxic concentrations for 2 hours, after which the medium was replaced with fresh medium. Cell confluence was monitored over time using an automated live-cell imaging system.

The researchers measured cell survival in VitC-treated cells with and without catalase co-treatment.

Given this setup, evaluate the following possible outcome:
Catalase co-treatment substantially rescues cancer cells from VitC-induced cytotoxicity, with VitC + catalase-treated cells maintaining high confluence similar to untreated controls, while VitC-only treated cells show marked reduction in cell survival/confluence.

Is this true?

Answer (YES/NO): YES